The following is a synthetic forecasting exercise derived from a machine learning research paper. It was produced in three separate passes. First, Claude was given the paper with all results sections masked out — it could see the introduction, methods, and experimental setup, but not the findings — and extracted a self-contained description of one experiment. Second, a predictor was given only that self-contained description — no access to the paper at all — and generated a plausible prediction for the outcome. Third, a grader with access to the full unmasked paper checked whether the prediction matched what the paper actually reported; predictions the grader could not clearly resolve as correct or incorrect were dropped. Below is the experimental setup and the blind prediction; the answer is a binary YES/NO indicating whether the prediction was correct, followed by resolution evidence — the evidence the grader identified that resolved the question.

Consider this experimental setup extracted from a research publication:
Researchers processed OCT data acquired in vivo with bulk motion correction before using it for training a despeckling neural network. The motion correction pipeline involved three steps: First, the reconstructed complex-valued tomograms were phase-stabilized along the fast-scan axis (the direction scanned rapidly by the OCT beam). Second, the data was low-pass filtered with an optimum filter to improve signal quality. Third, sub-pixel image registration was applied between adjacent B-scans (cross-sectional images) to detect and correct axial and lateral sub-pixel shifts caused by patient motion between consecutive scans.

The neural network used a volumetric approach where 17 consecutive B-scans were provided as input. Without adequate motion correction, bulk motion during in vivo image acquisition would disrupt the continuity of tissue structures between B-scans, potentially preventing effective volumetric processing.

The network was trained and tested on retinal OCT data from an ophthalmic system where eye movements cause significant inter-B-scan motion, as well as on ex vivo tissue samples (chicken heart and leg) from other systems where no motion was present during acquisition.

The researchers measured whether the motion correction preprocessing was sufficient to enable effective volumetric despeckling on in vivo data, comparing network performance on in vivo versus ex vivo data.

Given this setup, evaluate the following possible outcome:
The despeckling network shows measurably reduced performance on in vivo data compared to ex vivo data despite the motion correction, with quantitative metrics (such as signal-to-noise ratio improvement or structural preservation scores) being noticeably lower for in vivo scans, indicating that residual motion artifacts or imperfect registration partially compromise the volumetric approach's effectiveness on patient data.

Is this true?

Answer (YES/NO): NO